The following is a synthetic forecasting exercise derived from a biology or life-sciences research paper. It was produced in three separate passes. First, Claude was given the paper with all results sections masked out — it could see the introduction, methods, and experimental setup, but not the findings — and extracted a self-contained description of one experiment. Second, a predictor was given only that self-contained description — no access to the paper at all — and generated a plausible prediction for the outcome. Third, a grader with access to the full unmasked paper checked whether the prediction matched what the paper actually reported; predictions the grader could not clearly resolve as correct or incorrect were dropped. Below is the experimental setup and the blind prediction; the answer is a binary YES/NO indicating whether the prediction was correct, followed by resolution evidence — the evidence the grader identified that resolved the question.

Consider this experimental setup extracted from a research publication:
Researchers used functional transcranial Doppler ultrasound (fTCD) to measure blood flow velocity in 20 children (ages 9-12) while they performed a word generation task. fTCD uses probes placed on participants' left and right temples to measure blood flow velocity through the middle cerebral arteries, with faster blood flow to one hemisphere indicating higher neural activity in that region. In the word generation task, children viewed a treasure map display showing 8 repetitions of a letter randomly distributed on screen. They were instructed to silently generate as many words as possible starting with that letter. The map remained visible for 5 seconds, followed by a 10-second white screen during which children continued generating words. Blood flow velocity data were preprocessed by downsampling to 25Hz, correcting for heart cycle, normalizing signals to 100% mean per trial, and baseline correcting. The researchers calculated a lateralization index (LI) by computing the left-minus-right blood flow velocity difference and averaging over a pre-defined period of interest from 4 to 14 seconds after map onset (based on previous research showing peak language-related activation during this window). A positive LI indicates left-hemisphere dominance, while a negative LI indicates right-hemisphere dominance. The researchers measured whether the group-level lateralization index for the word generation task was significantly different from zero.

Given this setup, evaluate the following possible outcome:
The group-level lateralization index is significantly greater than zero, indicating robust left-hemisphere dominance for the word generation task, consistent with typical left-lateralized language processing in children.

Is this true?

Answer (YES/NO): YES